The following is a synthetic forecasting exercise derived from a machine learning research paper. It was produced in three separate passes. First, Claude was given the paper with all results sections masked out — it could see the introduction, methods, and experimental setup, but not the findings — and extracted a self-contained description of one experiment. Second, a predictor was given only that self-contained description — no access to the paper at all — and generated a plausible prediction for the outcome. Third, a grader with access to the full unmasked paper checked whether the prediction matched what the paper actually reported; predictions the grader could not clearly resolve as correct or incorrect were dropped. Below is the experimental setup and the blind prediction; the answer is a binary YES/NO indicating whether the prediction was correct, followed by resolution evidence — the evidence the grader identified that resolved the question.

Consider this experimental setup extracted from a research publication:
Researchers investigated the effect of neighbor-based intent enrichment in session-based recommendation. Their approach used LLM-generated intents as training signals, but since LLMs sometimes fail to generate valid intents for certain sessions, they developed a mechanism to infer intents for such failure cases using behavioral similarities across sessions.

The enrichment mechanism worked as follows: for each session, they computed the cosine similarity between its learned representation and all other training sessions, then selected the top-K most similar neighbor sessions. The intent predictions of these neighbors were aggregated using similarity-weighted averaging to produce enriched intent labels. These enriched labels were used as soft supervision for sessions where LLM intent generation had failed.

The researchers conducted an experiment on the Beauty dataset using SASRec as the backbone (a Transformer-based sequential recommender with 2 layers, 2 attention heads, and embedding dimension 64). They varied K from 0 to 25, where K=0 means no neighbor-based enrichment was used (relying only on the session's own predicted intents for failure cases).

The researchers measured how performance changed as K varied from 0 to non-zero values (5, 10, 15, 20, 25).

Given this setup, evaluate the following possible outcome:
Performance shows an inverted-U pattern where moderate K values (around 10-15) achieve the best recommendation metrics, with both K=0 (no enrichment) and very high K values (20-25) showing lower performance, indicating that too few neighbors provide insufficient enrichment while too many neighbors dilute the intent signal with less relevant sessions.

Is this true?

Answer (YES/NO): NO